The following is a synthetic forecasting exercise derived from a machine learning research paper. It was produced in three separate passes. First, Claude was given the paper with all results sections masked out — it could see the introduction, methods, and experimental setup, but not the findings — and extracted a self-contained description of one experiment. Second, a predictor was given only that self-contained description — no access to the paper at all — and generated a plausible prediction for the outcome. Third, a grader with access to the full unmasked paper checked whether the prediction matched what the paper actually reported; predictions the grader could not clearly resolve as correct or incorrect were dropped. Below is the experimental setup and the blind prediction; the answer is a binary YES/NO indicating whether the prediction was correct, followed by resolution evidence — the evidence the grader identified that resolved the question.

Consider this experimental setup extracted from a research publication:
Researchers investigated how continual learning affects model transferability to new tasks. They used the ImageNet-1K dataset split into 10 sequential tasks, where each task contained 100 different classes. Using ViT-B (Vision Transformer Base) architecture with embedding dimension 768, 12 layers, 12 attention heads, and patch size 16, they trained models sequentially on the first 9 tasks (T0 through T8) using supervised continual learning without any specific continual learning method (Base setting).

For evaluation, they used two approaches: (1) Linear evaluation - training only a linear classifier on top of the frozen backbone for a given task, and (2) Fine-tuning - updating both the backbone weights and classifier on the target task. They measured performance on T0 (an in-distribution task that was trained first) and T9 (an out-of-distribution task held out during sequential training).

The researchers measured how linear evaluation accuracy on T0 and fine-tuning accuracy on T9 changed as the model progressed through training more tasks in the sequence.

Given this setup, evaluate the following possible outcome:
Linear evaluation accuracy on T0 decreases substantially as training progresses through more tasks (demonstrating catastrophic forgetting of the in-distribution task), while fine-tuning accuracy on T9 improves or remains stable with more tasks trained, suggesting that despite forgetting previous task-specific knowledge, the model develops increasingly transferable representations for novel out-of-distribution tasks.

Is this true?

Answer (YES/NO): YES